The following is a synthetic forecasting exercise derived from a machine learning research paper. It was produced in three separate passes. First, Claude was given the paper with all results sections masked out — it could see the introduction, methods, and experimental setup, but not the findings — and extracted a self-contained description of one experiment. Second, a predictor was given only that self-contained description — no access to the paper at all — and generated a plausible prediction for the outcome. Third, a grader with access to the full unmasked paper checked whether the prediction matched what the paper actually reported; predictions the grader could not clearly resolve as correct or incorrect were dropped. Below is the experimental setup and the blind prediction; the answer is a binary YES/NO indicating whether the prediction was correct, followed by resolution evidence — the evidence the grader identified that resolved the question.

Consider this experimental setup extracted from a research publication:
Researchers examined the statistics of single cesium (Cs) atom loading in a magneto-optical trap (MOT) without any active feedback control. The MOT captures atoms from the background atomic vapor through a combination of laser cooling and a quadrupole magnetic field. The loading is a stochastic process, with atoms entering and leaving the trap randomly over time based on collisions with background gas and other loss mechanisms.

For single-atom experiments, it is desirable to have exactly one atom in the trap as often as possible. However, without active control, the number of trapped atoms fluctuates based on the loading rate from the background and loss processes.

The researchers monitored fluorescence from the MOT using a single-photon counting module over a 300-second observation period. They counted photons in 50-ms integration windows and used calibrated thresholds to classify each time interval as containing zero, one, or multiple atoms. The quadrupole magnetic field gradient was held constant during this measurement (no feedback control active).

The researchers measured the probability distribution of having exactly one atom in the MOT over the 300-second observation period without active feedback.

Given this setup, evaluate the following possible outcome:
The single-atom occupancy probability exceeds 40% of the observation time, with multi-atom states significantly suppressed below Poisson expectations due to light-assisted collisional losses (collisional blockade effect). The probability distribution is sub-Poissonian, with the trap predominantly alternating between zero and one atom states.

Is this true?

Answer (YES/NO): NO